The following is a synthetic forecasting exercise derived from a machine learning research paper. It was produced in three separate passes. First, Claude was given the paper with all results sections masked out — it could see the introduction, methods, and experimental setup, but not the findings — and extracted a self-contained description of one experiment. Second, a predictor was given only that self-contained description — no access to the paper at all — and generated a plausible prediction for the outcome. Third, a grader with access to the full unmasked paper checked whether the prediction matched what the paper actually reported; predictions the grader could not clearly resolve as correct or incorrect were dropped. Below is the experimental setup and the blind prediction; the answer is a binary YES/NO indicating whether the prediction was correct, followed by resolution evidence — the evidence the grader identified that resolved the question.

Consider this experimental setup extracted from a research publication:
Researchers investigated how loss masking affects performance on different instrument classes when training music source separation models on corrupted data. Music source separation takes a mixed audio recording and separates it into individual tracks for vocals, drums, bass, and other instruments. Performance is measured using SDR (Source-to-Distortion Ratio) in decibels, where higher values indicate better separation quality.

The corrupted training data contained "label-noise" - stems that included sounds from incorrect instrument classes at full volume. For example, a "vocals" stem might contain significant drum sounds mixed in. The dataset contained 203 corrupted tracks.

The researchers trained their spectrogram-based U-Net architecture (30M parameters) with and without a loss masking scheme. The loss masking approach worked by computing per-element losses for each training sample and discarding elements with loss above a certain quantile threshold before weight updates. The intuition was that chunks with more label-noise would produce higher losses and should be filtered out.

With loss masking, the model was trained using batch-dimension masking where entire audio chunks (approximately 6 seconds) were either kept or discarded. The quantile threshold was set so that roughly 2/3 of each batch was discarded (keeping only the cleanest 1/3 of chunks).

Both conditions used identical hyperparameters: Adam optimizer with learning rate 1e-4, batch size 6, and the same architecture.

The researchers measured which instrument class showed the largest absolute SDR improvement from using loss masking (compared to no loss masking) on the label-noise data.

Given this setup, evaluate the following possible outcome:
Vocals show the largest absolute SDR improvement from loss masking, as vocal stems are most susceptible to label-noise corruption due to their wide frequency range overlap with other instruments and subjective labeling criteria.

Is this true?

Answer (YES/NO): YES